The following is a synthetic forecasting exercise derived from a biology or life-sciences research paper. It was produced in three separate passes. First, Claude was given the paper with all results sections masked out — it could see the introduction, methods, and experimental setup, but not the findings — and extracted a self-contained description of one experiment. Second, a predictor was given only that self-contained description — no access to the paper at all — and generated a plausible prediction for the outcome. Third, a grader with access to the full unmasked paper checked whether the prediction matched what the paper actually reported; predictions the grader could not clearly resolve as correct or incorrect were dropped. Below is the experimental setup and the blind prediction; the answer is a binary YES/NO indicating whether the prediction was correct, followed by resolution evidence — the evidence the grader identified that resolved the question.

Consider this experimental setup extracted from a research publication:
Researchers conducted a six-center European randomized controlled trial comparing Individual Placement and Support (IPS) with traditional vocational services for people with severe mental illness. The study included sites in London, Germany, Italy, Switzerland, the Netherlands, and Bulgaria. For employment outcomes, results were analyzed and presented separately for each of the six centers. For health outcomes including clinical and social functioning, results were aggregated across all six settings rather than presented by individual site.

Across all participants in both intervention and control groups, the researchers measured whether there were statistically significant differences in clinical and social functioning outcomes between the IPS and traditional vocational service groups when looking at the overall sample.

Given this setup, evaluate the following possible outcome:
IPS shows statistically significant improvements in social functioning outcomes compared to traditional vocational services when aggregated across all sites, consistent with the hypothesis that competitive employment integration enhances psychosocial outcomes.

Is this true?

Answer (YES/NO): NO